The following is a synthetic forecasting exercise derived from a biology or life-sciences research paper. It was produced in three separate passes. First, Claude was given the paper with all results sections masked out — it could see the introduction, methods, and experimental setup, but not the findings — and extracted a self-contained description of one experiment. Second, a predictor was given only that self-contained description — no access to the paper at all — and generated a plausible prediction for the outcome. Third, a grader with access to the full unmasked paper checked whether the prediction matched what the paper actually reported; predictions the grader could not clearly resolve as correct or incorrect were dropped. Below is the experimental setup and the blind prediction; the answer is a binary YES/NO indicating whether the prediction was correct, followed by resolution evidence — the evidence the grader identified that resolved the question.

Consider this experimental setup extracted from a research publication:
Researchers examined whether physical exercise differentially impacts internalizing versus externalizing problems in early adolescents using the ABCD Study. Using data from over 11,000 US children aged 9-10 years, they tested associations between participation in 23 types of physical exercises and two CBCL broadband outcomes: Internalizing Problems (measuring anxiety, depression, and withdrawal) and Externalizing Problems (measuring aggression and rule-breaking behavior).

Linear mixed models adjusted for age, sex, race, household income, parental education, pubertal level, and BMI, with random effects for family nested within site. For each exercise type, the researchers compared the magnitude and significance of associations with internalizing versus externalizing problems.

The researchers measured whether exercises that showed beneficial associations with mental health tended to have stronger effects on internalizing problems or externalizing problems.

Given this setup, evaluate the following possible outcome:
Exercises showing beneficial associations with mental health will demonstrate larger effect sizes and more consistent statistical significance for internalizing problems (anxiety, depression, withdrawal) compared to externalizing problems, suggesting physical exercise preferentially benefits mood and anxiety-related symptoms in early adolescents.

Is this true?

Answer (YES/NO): NO